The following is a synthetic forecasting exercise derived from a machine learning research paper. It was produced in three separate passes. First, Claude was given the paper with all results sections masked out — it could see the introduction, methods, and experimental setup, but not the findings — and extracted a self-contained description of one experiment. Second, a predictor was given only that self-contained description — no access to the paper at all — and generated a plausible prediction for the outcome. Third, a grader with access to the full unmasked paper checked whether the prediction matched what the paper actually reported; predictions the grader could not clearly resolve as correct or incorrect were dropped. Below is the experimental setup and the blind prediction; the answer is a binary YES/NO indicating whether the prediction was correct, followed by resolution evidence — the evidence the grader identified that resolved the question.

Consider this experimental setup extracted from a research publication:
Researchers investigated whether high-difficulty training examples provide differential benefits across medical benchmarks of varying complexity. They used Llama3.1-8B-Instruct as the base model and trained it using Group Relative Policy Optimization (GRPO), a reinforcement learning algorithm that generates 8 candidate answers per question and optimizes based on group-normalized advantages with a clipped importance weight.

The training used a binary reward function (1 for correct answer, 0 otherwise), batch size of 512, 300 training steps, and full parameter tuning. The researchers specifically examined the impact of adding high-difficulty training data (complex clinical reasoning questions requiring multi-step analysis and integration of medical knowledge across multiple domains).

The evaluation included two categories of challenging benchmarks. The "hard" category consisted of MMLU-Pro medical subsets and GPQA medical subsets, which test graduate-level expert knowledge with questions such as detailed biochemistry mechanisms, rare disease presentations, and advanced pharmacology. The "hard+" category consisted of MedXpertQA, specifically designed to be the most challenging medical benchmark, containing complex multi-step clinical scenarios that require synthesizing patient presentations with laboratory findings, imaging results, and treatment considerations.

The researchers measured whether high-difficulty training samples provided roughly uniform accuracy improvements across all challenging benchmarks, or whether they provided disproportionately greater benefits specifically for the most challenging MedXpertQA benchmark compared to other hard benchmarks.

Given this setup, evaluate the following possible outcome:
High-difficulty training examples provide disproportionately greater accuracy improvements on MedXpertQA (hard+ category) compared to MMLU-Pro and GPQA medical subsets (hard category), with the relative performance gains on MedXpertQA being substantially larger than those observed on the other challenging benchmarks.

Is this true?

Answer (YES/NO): YES